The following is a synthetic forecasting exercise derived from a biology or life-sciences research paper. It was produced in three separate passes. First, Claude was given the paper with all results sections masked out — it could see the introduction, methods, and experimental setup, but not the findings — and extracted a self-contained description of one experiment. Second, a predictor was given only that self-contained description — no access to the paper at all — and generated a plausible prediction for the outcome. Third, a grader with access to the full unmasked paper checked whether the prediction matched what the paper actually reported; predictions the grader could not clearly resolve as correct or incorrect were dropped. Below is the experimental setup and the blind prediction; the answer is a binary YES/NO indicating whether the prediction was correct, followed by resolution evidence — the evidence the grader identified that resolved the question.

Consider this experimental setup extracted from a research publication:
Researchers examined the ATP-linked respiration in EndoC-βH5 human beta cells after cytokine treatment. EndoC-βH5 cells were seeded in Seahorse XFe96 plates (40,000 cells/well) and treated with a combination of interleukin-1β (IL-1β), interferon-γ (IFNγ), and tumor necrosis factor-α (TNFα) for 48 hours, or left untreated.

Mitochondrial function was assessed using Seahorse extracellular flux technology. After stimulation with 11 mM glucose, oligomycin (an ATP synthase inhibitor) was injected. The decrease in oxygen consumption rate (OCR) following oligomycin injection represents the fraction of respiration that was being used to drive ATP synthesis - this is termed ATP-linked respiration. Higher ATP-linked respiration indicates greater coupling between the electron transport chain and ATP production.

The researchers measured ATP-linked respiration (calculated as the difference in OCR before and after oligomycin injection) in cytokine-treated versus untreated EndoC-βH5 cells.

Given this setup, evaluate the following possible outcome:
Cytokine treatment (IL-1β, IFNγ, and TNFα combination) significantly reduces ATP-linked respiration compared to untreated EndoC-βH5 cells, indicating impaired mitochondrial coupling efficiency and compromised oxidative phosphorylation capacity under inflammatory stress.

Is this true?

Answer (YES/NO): YES